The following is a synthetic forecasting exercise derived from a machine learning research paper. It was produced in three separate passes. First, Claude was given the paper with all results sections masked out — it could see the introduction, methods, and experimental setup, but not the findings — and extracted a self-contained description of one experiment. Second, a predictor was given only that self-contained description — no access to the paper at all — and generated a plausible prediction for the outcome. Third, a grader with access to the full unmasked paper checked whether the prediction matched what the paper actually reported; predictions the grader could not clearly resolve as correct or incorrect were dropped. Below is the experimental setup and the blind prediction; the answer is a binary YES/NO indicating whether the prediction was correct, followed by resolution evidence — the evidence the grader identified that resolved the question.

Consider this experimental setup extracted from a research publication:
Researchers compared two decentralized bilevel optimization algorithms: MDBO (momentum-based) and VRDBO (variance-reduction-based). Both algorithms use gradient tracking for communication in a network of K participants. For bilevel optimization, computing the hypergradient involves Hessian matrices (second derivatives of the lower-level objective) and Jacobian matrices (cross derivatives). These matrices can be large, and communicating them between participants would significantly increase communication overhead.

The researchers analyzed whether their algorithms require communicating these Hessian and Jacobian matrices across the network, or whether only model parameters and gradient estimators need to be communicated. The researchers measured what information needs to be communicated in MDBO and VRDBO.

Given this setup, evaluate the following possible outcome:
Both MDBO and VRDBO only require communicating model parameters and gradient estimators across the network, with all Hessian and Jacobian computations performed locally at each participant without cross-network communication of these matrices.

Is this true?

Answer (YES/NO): YES